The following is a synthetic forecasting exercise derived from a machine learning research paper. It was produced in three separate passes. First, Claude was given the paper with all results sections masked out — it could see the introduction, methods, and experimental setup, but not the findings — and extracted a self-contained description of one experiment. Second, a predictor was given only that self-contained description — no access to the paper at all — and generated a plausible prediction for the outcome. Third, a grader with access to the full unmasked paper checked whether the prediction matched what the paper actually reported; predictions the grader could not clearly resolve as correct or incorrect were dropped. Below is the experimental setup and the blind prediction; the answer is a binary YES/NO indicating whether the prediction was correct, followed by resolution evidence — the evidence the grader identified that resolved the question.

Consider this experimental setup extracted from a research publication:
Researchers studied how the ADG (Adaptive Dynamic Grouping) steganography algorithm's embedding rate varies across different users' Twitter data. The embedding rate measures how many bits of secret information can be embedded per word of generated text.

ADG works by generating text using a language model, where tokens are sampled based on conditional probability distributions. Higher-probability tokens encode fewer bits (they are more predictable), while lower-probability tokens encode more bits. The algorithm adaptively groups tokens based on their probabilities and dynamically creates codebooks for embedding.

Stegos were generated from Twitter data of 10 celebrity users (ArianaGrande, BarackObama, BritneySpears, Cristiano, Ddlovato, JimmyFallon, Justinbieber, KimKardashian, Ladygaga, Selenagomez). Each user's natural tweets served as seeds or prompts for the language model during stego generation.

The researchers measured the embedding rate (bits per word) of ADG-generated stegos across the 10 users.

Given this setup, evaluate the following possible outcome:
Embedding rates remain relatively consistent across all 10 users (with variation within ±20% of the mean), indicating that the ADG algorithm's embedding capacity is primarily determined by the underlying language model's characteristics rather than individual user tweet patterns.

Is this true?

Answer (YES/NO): YES